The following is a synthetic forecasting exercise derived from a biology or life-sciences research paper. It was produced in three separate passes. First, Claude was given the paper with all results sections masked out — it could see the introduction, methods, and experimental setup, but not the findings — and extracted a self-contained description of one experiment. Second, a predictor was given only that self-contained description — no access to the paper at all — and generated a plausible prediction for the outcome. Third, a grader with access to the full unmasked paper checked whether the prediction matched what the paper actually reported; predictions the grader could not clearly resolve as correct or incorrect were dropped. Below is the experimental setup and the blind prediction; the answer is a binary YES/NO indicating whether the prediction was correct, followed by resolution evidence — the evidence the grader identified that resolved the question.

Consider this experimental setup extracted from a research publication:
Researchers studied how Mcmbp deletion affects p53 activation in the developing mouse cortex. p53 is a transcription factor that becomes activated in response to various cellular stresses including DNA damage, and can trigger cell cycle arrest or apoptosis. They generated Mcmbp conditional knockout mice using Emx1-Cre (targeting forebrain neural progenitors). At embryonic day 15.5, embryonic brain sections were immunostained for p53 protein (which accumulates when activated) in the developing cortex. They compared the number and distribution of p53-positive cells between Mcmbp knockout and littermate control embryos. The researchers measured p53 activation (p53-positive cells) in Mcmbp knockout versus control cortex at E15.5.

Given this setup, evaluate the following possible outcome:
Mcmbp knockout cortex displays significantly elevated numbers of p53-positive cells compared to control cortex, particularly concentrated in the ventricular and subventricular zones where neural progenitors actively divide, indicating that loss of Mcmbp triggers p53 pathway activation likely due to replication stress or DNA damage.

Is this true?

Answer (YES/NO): YES